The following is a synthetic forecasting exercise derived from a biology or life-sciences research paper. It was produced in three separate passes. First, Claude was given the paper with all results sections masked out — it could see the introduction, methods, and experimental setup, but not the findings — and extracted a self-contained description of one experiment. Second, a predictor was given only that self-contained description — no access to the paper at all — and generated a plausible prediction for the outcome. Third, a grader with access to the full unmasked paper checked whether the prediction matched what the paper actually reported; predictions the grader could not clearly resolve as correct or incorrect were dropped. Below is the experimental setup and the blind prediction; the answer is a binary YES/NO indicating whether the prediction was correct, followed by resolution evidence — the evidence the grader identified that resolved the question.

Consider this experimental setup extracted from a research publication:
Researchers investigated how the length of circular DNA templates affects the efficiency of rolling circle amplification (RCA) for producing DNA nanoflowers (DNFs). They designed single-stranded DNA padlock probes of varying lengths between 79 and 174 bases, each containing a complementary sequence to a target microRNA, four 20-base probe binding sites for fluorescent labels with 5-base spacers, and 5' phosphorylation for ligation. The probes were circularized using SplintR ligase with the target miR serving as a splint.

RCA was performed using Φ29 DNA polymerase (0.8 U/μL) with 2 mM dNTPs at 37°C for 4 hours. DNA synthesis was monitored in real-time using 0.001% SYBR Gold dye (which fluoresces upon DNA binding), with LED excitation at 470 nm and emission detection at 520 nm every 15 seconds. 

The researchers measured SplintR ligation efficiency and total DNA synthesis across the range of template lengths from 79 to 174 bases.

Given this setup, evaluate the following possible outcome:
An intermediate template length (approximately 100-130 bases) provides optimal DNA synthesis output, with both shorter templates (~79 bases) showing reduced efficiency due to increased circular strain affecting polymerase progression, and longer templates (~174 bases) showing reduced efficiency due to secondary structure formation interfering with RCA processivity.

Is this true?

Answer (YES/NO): NO